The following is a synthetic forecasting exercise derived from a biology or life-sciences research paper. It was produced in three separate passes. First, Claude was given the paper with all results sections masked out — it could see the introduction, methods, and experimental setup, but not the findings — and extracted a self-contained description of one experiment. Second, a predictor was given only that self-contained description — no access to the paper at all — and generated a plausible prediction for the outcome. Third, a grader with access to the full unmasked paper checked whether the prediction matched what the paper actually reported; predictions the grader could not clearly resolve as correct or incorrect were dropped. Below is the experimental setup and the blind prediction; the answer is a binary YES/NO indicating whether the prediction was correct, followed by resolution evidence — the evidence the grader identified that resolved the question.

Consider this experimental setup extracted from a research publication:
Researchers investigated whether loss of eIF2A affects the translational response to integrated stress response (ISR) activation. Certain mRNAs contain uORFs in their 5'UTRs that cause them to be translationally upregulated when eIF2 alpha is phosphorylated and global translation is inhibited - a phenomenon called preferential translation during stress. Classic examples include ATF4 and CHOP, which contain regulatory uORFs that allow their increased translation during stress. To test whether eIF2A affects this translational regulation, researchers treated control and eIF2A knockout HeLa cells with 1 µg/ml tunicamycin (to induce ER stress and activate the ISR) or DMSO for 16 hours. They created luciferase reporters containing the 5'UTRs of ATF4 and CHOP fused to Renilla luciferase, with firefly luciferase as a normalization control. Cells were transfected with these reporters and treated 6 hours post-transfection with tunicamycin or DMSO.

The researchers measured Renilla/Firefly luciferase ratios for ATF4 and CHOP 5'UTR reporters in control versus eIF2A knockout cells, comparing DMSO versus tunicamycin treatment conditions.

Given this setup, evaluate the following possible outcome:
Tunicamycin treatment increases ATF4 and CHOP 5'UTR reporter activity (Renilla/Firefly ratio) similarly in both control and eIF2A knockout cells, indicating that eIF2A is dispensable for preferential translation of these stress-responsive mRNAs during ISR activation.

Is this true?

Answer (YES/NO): NO